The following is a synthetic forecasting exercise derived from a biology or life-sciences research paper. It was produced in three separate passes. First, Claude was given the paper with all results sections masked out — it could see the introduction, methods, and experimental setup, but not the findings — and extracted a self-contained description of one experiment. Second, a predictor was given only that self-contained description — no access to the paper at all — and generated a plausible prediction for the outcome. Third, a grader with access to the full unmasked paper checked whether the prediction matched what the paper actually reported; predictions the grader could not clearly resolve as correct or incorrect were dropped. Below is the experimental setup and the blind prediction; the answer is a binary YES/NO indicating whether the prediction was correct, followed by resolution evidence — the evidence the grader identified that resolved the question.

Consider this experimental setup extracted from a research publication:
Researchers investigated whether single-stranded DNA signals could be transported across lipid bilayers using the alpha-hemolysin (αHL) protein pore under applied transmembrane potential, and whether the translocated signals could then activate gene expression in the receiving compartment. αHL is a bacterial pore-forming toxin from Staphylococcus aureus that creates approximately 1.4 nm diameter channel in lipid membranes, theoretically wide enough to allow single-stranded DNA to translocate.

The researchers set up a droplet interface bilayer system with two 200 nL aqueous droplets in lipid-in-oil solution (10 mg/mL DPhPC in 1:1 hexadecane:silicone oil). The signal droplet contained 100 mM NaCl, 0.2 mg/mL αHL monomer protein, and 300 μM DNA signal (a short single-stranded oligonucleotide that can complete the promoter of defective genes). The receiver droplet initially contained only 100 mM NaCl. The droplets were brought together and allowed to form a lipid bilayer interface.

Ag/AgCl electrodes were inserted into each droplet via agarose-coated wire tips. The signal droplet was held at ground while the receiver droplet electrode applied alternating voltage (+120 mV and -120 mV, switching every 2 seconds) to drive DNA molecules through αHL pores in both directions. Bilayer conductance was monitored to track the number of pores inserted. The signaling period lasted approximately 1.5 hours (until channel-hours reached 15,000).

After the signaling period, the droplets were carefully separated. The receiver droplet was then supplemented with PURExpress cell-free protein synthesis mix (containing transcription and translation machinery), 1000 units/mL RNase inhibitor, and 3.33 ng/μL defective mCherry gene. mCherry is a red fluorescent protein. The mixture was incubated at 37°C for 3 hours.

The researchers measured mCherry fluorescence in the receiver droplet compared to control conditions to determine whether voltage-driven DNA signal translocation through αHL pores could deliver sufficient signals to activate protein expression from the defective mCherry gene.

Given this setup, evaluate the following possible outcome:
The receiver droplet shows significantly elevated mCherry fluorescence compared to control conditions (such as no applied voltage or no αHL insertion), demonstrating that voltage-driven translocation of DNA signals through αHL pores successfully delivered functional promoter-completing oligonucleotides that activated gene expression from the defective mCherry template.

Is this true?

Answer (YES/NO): YES